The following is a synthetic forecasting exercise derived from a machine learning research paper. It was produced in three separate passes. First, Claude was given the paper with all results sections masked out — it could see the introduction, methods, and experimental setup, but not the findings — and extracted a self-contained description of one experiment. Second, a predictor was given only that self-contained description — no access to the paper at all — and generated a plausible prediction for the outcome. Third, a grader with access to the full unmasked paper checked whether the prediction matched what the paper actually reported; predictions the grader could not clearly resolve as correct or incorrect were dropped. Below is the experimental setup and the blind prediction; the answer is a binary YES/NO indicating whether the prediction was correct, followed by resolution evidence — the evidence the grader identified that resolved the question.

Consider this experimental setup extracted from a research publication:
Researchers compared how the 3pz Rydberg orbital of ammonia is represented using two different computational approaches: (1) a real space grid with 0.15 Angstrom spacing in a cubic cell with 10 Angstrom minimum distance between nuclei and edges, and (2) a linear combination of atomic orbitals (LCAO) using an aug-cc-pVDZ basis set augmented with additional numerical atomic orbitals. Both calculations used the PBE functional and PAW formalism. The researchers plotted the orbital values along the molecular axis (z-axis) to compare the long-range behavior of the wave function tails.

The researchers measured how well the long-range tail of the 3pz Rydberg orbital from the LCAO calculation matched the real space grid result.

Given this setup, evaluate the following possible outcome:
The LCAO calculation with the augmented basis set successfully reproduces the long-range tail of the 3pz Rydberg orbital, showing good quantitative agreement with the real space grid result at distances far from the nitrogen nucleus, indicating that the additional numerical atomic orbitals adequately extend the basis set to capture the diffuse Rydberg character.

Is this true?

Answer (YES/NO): NO